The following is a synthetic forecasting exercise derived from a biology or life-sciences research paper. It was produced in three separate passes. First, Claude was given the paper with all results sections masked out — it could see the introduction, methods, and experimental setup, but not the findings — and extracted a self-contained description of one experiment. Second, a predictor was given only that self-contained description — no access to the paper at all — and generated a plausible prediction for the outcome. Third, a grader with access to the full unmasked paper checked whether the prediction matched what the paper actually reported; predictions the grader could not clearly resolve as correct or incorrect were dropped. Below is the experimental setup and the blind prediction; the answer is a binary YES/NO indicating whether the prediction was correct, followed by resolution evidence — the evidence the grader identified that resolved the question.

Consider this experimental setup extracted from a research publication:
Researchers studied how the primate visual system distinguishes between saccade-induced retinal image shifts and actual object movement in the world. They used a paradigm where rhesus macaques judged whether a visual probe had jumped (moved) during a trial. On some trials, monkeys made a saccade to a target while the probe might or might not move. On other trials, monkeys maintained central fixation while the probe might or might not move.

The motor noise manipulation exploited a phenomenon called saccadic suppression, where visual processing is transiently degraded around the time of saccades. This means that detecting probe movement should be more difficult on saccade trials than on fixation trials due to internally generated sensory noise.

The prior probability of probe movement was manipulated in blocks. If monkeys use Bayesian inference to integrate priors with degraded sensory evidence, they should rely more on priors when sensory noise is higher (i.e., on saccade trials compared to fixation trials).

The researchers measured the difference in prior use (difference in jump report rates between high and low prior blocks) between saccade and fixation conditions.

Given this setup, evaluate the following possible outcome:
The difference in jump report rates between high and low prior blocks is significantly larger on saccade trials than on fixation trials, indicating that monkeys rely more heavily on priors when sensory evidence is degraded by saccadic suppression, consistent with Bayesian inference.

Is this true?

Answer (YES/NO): YES